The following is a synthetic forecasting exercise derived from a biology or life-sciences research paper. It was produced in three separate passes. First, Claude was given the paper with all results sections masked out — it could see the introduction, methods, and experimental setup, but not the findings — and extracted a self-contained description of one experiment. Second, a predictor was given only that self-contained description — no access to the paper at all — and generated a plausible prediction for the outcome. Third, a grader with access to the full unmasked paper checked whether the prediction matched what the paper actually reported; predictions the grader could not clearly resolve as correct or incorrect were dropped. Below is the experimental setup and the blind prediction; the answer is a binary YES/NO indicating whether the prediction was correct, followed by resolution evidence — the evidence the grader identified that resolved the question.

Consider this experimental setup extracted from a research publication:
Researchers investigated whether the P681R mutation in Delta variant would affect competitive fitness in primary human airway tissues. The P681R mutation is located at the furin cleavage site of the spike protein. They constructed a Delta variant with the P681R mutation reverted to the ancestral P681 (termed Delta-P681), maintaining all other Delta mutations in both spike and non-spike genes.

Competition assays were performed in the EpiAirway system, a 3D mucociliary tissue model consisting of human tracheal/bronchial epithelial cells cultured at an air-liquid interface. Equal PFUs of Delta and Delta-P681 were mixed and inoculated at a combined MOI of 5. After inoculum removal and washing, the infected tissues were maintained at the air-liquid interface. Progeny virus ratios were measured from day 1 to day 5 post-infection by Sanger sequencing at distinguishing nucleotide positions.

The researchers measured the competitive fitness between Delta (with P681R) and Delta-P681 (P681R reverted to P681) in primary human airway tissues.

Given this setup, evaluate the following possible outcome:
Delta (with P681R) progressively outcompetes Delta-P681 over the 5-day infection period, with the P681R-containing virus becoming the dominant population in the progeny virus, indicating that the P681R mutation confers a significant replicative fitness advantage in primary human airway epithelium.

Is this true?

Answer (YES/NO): YES